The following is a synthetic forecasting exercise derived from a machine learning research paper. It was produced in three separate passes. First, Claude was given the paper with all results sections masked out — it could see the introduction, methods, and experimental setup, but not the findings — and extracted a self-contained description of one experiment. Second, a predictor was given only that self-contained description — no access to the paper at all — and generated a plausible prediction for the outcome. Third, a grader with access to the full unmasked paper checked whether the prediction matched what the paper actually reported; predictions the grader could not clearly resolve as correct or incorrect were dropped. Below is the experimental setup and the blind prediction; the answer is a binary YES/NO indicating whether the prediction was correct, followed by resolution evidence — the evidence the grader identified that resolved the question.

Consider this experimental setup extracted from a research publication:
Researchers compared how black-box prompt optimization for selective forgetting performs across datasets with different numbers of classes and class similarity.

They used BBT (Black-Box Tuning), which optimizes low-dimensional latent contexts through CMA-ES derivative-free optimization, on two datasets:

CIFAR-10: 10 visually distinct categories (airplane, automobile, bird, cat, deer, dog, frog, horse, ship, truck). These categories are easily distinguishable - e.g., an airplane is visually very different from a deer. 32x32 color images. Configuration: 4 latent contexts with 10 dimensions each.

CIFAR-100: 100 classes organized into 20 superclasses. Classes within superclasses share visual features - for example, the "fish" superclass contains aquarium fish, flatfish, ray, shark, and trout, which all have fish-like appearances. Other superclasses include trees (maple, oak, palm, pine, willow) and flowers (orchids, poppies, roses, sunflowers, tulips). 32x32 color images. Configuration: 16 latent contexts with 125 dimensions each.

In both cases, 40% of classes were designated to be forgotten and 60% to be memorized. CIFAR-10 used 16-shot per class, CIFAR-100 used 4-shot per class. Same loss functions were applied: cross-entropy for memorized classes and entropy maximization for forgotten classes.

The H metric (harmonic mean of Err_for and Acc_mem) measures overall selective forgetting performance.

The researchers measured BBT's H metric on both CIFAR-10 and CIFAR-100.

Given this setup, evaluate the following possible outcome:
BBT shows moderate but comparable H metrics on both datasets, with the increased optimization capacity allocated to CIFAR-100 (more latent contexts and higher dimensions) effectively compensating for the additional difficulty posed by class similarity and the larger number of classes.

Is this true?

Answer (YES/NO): NO